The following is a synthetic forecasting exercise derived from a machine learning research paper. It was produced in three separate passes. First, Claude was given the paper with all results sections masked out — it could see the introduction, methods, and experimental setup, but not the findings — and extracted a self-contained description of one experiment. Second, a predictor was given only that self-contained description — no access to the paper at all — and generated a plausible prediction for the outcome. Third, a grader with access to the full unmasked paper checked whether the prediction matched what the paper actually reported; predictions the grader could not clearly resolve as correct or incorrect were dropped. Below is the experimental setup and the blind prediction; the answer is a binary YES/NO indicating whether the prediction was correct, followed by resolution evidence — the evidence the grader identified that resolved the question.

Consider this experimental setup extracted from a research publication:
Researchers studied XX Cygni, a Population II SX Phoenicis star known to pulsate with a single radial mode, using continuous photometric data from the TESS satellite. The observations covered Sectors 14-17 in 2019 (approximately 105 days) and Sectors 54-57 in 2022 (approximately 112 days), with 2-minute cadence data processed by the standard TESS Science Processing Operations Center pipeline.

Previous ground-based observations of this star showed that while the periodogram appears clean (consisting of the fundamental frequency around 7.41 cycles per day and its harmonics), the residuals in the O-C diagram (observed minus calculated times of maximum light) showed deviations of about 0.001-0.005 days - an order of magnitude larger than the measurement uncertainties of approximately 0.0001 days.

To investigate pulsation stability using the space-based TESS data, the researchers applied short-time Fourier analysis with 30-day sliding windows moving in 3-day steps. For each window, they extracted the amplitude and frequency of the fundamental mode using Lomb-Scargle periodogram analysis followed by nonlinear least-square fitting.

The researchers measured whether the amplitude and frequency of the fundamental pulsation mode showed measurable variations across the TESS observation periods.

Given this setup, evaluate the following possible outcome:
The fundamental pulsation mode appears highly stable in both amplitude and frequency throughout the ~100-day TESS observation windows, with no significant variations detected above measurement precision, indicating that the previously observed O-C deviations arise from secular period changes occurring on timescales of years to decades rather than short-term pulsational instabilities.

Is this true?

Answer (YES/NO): NO